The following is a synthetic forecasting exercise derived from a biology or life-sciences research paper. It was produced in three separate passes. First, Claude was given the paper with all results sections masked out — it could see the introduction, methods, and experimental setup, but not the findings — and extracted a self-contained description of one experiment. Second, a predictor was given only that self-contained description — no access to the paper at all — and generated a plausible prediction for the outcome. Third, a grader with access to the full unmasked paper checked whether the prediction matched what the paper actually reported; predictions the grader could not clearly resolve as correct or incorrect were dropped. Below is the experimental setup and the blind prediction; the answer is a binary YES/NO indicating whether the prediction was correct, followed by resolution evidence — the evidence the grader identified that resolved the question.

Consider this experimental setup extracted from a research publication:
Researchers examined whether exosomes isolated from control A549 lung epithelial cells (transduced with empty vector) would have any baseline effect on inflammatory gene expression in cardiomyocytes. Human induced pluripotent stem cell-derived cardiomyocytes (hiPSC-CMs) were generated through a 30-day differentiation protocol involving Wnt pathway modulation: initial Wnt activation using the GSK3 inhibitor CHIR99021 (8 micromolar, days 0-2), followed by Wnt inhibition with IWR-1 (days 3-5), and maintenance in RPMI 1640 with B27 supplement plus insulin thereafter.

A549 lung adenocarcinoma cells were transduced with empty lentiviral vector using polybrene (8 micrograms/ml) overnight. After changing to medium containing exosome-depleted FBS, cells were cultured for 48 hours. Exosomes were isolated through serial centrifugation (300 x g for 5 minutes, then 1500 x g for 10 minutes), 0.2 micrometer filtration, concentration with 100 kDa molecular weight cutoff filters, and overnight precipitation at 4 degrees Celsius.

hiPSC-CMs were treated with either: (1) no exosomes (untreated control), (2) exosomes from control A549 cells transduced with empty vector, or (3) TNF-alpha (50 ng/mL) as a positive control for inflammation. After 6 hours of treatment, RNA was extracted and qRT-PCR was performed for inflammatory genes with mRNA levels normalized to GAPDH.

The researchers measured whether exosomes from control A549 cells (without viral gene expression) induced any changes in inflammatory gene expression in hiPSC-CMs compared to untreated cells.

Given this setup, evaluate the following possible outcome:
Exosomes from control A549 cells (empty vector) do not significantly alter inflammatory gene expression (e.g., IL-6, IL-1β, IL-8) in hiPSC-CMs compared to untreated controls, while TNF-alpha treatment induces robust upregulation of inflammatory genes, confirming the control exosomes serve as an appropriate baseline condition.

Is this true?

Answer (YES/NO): NO